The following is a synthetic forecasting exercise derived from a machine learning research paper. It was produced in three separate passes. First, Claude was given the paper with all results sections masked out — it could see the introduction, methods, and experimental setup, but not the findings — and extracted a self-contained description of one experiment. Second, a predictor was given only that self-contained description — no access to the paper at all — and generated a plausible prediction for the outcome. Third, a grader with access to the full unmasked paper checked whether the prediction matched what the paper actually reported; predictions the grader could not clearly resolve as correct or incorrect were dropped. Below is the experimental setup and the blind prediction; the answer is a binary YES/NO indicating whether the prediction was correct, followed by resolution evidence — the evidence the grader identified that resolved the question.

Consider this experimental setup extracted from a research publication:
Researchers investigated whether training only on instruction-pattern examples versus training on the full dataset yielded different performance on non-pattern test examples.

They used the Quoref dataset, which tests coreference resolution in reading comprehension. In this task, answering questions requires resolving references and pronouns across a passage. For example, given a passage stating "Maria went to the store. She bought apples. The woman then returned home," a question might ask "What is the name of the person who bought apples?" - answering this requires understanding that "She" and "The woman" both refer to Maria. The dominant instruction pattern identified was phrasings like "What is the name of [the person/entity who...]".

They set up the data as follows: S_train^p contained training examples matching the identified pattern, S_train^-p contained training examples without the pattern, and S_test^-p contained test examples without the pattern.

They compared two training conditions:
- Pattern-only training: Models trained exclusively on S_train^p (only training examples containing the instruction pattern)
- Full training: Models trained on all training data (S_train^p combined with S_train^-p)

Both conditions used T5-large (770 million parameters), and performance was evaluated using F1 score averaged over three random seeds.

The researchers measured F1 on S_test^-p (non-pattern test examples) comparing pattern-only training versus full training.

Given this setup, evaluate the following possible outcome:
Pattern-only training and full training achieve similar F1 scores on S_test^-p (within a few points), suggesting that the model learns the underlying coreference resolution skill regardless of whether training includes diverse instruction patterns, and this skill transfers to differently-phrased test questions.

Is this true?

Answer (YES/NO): NO